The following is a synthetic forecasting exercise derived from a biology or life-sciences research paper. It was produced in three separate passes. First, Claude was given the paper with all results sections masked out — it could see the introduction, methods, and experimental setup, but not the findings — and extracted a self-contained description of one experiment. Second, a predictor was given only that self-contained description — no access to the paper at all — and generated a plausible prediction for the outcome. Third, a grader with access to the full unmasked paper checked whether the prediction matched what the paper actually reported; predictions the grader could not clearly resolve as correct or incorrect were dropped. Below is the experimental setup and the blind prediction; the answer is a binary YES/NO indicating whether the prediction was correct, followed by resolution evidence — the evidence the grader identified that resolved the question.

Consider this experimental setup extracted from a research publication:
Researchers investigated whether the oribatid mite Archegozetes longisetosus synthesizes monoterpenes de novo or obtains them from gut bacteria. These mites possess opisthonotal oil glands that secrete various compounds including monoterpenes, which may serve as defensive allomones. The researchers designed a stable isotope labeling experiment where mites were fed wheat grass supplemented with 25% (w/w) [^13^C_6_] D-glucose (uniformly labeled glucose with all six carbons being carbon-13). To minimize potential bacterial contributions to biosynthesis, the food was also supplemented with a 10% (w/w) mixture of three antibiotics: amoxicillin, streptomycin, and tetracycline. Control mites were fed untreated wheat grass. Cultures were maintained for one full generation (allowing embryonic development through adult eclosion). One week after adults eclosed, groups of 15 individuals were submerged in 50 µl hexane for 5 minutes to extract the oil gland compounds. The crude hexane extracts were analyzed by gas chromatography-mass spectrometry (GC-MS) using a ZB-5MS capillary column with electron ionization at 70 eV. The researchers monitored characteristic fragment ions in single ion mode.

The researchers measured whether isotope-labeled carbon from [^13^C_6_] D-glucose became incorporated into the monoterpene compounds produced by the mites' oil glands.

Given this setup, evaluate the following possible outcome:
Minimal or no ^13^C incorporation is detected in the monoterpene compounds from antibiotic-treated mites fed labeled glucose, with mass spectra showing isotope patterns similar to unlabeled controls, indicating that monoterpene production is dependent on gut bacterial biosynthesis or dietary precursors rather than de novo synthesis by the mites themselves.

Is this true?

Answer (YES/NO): NO